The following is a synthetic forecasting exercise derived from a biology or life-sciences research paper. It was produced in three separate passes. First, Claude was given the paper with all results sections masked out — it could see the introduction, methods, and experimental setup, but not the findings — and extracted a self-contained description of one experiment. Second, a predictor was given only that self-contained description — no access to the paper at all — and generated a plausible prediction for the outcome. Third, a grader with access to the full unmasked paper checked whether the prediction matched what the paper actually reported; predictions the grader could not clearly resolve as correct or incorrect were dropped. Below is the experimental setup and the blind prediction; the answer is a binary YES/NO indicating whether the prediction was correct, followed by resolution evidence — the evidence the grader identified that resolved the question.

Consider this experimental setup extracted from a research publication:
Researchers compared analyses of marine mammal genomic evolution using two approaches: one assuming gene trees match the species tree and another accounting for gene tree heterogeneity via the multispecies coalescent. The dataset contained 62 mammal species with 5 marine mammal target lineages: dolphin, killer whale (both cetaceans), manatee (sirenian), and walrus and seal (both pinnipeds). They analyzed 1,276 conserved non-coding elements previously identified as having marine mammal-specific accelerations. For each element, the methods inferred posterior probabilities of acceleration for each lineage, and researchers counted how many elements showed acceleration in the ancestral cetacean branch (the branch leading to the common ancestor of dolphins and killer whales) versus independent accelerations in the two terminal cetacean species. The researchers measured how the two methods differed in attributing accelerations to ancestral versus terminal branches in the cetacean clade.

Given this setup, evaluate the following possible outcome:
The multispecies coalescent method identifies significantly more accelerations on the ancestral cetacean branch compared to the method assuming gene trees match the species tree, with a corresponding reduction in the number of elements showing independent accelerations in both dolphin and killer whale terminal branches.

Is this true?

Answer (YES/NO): YES